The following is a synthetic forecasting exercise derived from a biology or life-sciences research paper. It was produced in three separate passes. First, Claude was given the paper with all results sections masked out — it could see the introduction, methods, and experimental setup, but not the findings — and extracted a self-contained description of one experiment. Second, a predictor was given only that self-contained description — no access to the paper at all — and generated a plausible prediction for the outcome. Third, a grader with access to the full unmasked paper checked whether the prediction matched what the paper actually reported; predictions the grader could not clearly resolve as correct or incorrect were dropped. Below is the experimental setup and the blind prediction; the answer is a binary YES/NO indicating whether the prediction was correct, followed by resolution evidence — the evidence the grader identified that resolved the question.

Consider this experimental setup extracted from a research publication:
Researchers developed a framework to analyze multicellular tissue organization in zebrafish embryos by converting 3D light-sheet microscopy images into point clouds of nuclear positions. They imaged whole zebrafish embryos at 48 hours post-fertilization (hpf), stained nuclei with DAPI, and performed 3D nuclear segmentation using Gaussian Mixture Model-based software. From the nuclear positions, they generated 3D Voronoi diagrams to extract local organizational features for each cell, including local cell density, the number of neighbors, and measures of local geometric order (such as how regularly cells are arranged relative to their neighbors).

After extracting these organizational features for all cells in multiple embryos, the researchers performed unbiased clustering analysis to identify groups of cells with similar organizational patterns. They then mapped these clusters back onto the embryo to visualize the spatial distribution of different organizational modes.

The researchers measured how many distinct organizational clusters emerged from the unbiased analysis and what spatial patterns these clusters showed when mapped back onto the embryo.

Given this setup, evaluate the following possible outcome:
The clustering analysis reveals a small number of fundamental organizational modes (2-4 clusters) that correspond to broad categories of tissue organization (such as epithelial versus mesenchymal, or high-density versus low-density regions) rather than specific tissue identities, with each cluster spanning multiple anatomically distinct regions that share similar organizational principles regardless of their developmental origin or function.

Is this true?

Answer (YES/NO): NO